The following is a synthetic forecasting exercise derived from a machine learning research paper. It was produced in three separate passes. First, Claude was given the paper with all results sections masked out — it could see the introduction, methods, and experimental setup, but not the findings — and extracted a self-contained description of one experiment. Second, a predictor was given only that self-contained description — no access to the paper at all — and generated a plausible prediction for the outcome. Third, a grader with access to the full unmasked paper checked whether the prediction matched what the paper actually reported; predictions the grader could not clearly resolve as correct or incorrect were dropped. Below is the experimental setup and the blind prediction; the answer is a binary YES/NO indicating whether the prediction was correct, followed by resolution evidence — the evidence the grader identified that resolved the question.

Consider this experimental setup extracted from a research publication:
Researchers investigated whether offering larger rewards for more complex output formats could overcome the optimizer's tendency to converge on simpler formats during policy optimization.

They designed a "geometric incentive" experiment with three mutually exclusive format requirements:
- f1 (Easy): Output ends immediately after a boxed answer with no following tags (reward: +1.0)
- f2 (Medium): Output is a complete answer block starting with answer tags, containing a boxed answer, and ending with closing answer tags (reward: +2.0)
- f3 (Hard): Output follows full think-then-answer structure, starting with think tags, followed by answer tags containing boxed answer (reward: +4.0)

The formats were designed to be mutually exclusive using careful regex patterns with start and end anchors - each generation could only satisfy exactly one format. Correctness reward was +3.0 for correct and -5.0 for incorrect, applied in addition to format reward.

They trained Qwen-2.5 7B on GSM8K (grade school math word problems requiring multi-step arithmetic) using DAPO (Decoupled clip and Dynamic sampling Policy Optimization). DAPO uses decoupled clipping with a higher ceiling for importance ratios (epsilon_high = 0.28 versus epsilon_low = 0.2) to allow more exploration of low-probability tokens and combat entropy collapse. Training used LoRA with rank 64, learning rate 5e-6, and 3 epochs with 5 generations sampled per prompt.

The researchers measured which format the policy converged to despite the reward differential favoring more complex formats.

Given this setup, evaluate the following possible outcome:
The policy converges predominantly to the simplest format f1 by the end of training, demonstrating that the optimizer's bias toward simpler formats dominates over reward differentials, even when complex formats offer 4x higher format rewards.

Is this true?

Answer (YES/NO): YES